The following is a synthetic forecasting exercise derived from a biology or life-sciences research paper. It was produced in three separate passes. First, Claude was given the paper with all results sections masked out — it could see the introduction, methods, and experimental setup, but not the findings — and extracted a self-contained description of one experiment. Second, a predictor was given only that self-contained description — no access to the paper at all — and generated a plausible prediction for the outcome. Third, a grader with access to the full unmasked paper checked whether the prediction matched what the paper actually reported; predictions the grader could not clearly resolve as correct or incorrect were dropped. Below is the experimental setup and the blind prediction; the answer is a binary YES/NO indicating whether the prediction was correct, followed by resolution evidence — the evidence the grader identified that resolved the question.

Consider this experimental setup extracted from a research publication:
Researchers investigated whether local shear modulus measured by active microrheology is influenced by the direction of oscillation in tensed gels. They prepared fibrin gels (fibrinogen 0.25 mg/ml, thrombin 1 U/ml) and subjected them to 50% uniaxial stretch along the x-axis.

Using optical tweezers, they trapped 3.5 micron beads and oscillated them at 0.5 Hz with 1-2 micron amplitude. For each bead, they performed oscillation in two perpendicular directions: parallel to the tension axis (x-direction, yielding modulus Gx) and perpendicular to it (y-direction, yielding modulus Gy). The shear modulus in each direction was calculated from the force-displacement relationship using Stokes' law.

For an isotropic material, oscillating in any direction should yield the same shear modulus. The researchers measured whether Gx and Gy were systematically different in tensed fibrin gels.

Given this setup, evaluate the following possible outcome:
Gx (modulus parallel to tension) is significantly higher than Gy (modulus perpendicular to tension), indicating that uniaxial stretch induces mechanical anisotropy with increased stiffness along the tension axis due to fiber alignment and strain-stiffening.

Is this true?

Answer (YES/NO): YES